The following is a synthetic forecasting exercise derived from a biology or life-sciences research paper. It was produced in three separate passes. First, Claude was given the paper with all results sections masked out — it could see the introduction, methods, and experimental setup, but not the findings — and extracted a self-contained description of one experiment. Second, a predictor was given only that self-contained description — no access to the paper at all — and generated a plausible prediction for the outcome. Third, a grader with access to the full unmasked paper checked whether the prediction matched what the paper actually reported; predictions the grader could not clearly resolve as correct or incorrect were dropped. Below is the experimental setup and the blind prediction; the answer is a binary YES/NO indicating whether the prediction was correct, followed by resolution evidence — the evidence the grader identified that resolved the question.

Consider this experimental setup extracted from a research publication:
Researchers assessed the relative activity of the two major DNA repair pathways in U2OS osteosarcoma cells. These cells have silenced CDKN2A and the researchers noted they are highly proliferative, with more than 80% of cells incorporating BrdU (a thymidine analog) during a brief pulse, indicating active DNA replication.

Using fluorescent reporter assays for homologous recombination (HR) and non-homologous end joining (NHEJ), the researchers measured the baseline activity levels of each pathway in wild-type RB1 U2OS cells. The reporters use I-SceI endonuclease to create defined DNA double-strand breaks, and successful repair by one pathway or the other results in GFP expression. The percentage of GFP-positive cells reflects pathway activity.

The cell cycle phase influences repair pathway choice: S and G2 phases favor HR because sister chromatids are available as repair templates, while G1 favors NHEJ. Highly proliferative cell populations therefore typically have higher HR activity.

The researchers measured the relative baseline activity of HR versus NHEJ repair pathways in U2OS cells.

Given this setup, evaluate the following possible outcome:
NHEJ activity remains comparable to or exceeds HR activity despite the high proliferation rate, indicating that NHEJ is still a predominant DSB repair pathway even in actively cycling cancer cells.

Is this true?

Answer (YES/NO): NO